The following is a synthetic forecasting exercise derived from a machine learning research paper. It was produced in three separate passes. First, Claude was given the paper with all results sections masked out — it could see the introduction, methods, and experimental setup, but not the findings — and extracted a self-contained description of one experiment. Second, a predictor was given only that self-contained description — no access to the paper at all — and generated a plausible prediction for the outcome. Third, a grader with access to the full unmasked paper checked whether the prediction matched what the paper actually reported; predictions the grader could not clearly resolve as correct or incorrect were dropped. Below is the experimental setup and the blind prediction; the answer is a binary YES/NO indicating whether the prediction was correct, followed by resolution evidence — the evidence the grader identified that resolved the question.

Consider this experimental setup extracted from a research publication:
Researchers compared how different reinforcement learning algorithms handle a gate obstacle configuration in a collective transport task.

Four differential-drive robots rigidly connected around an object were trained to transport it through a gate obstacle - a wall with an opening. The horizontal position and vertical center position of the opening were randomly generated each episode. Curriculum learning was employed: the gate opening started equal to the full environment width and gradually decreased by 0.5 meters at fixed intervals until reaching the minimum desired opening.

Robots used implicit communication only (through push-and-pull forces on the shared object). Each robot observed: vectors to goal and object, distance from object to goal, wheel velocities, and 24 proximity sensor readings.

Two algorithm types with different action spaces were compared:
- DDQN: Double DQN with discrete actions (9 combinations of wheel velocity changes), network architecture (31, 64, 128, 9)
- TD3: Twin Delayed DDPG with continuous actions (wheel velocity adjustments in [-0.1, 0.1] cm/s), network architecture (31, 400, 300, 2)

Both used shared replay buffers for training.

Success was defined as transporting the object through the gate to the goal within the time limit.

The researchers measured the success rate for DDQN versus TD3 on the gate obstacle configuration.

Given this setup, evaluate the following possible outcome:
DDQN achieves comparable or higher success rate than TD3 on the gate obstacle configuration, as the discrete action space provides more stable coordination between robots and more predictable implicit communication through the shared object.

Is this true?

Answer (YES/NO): NO